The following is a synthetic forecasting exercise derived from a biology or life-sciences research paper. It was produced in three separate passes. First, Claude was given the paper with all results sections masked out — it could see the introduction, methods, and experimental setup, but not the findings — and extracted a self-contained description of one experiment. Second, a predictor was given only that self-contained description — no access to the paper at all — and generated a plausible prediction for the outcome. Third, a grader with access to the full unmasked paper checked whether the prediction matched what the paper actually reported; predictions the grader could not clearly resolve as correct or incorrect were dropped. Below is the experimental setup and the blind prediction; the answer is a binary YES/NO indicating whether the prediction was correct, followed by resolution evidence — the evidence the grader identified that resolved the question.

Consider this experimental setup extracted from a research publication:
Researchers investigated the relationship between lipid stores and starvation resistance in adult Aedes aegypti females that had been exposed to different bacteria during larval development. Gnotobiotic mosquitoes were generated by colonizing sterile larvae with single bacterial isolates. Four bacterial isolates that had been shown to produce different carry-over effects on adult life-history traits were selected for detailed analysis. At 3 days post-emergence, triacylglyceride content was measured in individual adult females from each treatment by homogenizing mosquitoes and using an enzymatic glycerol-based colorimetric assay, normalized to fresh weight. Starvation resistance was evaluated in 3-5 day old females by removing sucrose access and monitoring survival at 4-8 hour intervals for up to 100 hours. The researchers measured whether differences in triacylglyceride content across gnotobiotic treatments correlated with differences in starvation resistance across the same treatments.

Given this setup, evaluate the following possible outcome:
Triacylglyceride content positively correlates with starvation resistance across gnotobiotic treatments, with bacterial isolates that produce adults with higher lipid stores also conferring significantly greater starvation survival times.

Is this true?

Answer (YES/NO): YES